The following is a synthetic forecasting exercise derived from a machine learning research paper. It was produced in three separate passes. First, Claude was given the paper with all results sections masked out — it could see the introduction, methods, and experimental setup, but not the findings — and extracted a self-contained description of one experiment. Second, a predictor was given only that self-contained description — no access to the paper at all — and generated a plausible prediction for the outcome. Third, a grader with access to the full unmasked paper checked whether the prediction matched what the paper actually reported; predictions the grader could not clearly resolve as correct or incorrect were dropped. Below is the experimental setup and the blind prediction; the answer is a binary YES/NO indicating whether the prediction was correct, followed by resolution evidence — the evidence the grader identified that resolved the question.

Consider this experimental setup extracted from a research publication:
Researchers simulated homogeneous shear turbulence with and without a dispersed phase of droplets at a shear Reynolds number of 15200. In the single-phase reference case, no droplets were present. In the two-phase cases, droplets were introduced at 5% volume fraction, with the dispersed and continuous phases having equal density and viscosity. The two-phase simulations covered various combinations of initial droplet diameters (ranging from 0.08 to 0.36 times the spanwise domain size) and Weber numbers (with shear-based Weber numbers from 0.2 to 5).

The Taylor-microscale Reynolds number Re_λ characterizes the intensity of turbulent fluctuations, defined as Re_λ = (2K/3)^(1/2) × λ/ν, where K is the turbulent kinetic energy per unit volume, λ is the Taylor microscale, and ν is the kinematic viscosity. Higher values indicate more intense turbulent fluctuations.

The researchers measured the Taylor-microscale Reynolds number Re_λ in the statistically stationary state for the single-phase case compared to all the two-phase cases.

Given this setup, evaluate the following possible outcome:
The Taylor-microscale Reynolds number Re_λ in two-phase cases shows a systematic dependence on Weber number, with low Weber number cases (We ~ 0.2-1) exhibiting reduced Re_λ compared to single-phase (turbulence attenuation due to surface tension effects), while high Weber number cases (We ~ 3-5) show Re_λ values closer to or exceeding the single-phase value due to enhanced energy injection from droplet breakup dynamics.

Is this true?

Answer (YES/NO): NO